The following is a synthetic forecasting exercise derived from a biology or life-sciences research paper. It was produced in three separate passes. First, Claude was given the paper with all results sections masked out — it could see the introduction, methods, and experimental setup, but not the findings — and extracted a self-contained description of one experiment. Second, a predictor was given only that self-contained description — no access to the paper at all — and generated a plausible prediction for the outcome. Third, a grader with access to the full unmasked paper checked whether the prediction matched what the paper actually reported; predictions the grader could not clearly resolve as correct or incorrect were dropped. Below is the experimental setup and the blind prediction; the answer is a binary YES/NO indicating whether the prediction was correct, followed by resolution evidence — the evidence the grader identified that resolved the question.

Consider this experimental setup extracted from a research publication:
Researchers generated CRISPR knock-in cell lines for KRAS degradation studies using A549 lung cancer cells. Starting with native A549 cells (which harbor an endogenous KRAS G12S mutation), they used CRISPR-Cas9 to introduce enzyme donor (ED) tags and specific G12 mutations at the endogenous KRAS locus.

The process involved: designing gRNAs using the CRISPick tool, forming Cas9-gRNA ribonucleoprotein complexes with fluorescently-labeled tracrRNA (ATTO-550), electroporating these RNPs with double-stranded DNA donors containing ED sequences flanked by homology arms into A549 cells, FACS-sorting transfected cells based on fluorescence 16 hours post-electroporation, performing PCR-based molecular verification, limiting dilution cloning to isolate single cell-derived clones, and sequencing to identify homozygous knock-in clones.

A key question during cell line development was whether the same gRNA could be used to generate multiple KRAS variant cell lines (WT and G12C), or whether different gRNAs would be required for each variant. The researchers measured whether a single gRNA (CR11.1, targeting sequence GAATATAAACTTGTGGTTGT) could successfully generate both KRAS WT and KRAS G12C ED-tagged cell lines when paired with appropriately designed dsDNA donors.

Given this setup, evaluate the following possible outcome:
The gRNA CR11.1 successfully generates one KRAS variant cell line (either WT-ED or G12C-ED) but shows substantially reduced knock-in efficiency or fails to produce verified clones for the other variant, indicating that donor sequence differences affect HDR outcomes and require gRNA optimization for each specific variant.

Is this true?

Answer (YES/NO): NO